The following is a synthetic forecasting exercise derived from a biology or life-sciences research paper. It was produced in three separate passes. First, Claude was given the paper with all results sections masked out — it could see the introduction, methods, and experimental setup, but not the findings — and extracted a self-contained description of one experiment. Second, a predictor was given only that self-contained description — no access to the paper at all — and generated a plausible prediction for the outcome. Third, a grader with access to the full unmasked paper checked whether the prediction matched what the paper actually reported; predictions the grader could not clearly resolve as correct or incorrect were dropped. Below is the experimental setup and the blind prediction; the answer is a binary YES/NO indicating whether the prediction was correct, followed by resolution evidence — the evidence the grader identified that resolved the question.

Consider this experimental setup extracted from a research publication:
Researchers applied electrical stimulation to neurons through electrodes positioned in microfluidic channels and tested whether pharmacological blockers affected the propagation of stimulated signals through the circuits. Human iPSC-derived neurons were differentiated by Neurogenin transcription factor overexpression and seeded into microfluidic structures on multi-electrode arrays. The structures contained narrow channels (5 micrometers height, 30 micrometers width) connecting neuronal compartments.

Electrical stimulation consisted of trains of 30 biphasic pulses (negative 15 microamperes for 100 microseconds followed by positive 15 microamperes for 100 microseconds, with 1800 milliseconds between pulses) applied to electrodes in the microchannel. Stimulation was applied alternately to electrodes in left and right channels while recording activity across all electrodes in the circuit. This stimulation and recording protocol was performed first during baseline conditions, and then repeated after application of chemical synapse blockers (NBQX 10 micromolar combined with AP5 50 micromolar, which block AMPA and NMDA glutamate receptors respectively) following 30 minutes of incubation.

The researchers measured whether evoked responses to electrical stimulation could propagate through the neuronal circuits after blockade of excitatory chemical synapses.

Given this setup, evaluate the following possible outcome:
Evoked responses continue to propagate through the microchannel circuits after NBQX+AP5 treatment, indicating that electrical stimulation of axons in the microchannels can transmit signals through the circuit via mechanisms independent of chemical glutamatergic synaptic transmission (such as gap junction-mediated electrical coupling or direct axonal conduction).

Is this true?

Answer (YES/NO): YES